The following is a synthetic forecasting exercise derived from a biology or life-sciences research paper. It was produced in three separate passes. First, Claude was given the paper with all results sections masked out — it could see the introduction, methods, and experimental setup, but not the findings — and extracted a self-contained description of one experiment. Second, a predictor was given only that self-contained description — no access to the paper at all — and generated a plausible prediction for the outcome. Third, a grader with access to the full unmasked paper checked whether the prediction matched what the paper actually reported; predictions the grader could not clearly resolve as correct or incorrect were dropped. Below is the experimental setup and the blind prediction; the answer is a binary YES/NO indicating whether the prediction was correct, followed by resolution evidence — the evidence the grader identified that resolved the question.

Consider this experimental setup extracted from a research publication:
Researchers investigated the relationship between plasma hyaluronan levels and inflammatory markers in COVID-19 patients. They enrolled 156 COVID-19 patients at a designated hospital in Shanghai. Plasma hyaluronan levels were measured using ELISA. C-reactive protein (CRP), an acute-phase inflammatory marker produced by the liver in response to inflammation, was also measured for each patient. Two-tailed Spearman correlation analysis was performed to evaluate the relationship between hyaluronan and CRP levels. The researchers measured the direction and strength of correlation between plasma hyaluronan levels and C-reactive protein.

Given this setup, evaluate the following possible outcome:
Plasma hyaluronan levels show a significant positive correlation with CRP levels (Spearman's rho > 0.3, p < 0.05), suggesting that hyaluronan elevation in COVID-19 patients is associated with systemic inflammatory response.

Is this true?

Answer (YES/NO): YES